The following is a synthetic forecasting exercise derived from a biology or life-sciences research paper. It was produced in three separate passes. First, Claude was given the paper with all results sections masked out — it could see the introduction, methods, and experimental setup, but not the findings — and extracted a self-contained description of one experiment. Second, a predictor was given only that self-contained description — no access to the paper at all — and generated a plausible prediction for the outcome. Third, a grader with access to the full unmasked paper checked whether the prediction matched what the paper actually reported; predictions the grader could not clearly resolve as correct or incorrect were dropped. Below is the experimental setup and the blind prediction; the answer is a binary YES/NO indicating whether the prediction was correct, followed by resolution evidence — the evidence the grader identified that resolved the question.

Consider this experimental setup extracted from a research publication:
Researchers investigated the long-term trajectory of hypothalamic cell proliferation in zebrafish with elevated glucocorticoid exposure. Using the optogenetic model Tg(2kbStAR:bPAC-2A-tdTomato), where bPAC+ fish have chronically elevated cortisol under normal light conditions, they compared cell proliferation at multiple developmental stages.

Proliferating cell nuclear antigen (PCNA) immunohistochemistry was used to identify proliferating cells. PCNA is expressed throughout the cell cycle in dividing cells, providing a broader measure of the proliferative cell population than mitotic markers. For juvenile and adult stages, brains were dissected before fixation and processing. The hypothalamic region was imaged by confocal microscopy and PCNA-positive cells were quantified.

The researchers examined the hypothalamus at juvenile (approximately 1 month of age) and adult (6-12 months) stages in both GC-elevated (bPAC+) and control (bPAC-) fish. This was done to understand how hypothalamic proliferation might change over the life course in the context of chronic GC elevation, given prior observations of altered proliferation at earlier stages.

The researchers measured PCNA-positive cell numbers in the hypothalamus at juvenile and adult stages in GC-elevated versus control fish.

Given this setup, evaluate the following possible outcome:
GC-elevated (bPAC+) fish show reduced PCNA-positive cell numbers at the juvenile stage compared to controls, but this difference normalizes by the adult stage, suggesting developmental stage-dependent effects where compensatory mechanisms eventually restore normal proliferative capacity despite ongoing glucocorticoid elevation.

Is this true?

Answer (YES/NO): NO